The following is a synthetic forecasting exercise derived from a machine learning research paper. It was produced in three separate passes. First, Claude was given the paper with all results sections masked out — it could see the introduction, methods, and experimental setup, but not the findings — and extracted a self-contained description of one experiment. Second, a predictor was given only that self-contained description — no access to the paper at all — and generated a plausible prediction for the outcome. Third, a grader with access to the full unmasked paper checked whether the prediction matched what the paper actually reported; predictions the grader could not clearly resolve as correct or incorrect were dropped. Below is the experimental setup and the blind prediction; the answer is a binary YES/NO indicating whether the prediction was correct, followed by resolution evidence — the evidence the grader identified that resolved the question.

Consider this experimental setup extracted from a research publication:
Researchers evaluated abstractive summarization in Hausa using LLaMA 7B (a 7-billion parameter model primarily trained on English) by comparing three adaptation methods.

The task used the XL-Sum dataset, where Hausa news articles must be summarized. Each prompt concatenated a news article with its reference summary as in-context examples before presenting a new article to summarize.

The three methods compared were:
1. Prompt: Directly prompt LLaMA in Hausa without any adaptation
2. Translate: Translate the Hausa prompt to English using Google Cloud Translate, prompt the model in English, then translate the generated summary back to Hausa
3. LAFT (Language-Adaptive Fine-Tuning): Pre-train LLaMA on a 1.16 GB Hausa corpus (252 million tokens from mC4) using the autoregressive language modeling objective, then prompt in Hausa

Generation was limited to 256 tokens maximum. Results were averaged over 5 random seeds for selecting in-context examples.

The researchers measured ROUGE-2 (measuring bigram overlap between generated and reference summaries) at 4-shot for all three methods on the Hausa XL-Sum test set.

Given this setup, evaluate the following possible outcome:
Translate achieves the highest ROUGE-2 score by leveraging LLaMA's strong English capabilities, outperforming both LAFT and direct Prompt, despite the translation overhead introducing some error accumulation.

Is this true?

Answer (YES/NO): NO